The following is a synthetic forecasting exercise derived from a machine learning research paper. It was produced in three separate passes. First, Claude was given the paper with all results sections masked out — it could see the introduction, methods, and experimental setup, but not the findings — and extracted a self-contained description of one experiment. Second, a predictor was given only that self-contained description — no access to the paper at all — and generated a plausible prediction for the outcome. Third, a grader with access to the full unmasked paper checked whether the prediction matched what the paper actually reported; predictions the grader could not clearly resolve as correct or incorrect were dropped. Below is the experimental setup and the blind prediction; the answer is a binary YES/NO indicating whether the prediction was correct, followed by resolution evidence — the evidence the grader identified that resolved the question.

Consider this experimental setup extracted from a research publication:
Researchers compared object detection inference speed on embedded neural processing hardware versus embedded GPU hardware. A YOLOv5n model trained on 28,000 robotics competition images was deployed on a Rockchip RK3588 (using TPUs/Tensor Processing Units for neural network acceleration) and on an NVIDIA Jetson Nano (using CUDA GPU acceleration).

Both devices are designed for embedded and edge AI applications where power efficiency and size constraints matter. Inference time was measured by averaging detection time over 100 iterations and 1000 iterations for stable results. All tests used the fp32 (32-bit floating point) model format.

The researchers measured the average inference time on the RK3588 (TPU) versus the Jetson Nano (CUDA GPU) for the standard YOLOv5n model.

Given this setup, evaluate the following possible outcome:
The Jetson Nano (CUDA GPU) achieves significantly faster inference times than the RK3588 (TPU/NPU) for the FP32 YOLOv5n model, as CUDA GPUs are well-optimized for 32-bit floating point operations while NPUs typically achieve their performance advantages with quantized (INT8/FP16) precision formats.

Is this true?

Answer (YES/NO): YES